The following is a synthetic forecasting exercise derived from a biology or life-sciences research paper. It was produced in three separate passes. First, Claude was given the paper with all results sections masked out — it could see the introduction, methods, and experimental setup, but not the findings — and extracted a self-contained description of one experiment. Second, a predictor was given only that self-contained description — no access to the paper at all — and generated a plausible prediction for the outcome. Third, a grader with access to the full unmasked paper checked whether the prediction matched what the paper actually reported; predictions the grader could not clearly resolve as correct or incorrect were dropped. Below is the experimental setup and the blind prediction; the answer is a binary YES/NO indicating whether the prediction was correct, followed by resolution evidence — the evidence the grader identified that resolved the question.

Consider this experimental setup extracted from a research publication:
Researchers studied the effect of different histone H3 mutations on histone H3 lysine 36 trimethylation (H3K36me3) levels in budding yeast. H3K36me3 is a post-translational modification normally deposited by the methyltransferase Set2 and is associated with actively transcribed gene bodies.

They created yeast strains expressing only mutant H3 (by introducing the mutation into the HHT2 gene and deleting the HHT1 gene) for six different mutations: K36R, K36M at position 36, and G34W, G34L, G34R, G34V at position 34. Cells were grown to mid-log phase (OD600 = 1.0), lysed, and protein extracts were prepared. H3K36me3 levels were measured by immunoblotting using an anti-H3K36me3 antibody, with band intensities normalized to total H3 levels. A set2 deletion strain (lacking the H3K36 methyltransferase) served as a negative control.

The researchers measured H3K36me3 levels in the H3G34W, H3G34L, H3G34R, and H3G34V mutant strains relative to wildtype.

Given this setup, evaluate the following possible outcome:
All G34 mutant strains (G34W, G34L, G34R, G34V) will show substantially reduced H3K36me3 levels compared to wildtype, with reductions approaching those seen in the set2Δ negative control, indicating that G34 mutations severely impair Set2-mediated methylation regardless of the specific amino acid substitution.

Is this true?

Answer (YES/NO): NO